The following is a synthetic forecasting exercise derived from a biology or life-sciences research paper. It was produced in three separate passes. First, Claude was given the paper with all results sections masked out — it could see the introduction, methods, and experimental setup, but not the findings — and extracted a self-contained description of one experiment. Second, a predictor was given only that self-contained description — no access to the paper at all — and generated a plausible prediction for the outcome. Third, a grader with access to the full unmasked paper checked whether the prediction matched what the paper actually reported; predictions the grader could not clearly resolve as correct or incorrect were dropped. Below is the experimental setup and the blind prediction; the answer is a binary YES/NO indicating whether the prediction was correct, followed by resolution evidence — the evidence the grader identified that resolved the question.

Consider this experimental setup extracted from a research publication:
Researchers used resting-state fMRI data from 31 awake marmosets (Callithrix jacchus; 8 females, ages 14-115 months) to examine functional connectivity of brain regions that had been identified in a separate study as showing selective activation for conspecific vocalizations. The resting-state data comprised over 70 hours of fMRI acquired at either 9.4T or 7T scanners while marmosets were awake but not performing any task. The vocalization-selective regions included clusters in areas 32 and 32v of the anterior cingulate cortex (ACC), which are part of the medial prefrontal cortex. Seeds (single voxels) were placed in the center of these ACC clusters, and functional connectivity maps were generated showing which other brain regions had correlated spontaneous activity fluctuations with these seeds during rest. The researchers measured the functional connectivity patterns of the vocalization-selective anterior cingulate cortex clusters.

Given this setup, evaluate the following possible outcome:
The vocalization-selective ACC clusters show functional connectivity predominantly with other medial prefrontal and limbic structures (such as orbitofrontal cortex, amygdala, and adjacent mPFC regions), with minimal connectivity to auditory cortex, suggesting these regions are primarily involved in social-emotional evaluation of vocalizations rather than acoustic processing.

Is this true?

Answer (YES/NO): NO